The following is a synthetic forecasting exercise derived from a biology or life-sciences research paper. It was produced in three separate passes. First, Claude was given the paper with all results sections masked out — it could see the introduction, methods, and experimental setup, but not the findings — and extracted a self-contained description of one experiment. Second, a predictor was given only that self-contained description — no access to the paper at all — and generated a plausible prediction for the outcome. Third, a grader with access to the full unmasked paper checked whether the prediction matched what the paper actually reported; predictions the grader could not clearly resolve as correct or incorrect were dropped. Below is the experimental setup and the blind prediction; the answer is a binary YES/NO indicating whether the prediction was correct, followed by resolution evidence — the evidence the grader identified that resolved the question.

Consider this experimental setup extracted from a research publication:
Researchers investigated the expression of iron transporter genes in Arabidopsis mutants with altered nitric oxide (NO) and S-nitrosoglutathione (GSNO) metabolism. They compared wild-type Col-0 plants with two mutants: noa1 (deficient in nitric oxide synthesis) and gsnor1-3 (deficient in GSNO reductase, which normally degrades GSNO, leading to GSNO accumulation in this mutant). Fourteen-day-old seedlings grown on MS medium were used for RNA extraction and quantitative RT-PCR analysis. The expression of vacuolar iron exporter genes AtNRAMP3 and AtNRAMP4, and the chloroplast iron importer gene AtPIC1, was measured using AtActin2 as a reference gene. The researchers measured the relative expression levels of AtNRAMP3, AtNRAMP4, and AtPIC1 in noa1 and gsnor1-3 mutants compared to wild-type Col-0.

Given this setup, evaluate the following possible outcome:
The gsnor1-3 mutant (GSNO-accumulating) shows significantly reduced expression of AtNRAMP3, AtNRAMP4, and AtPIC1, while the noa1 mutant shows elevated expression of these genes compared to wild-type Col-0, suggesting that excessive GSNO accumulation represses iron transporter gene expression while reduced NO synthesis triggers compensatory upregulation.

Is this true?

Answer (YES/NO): NO